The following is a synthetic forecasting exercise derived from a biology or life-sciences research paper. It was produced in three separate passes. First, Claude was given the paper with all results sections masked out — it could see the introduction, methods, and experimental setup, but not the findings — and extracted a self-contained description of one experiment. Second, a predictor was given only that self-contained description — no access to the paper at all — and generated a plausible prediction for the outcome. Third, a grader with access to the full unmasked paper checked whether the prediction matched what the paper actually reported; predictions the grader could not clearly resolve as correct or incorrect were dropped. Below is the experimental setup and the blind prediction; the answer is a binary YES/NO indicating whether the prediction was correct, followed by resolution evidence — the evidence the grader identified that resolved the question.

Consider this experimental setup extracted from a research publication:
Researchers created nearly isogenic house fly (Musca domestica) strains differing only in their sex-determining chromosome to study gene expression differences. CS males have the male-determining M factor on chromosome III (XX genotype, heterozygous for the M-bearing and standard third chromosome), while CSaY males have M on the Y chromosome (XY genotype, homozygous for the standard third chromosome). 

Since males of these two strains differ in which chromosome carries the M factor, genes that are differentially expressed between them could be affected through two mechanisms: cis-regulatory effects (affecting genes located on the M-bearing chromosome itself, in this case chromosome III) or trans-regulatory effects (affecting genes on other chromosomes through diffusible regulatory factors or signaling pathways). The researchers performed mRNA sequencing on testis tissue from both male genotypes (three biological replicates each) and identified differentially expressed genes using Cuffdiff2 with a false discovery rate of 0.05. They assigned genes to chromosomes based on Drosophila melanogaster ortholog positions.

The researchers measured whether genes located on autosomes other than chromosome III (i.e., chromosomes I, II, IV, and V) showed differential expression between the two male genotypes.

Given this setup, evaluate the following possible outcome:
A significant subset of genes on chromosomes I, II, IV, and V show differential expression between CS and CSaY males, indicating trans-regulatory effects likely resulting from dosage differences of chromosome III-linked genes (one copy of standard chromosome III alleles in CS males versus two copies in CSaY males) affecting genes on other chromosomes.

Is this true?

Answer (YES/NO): YES